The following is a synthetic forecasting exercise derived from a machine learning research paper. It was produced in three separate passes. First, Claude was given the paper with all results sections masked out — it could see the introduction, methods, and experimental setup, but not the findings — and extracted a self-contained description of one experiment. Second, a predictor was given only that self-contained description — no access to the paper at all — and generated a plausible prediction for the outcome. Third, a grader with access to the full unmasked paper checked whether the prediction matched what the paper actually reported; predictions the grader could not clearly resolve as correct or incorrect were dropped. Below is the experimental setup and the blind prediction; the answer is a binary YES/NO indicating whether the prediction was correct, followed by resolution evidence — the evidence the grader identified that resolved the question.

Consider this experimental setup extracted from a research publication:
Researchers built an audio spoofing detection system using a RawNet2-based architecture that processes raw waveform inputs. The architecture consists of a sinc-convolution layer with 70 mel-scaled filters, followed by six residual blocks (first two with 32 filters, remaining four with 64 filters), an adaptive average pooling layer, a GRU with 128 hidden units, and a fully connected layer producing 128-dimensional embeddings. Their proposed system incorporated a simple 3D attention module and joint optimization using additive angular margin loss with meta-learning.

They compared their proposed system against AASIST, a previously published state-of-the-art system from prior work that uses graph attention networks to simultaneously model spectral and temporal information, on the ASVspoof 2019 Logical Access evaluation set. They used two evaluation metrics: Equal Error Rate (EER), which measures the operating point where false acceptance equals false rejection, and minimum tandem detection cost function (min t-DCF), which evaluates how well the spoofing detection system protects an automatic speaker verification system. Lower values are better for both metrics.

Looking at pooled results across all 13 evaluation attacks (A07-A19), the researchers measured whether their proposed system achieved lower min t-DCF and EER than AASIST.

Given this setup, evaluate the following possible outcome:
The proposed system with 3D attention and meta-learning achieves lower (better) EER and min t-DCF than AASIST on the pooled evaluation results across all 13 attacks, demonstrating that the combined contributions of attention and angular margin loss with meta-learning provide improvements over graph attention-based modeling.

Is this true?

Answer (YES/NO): NO